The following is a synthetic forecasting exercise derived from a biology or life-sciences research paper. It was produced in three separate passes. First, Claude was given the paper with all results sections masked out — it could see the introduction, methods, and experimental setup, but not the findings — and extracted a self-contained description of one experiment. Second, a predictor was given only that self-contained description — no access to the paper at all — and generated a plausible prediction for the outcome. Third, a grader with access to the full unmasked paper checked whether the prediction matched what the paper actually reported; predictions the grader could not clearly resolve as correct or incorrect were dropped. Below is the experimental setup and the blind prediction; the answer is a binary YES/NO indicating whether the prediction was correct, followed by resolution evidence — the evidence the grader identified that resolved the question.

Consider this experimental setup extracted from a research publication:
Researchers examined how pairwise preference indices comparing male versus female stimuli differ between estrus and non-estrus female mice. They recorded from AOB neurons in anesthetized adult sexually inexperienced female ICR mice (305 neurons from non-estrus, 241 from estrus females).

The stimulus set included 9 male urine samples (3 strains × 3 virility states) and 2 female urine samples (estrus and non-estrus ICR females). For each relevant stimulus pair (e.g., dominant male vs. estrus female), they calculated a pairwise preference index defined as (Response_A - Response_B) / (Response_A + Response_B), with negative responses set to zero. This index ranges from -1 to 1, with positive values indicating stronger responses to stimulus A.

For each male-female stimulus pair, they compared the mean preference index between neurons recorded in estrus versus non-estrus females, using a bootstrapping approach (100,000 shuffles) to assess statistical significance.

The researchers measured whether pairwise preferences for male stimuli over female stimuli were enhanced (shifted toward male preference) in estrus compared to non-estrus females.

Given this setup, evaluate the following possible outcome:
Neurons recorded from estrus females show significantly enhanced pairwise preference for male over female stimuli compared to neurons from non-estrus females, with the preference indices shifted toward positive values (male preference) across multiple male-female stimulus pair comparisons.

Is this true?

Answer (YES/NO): NO